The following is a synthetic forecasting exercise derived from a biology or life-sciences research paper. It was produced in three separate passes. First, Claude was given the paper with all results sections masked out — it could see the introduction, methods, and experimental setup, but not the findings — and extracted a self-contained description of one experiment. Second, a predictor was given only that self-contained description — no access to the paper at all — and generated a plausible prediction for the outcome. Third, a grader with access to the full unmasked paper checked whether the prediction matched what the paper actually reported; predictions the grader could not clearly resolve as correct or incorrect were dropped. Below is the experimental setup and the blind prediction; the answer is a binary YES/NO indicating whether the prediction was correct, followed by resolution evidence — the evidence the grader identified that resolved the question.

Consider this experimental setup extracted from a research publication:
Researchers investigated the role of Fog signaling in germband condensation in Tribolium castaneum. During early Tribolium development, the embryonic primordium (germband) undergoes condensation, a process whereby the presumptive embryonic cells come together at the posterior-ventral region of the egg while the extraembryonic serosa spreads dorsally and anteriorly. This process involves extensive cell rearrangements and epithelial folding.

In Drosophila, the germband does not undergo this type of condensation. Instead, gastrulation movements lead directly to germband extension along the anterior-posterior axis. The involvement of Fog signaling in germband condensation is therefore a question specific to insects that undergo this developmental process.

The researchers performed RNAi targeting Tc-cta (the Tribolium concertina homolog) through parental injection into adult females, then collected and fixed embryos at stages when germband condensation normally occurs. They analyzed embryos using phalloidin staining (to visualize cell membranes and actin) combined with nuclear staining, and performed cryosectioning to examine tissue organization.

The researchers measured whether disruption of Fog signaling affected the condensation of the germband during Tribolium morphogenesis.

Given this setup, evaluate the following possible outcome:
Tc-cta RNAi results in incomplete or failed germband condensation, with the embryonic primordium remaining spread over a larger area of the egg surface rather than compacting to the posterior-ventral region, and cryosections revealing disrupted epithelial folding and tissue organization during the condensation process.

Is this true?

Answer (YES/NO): YES